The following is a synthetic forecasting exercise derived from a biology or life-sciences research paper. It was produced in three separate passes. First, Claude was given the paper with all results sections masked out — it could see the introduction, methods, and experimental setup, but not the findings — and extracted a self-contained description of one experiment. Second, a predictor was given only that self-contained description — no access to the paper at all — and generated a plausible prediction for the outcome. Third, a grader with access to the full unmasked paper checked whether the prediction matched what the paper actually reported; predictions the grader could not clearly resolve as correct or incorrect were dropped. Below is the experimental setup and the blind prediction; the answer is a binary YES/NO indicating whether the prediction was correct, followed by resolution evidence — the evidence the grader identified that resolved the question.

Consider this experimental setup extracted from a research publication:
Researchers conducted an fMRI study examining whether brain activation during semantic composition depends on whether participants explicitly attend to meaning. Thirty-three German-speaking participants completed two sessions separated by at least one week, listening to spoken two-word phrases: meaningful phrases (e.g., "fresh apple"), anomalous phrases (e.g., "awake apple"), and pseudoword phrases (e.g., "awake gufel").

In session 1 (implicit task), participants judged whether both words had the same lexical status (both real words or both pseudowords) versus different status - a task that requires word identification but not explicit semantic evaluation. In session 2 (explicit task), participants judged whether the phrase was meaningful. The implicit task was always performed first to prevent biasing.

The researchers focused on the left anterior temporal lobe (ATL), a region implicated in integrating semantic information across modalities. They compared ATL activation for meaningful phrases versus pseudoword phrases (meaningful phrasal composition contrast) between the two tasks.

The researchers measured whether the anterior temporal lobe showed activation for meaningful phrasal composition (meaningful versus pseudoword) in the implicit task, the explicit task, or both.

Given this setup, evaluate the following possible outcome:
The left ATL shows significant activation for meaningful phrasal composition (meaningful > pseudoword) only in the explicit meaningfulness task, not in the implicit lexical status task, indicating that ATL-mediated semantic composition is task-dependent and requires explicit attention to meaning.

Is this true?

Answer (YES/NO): YES